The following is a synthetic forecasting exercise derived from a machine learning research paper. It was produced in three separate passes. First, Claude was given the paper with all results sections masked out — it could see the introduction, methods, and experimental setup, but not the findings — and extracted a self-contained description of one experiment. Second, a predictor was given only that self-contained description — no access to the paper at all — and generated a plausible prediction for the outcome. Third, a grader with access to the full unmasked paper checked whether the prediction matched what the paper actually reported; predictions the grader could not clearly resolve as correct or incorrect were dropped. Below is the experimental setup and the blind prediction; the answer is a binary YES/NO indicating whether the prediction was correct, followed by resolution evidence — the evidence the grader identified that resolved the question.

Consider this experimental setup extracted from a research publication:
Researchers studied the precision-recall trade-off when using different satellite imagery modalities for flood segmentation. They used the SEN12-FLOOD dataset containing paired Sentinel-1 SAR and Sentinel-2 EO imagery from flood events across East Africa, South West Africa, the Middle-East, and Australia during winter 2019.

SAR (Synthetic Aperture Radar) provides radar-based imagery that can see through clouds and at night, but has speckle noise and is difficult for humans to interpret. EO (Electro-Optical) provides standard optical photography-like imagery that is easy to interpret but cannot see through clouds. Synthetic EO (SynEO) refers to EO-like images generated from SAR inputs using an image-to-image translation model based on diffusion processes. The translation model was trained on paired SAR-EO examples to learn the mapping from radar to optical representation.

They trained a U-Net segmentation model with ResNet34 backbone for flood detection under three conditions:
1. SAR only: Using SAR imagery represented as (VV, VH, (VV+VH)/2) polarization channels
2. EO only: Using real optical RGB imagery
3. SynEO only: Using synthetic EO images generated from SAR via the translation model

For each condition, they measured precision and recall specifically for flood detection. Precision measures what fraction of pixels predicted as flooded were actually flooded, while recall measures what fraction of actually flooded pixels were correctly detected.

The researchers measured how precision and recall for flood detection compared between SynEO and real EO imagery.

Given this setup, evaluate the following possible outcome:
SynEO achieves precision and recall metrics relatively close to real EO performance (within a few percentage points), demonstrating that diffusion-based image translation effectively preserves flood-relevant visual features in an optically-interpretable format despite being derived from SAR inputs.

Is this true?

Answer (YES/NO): NO